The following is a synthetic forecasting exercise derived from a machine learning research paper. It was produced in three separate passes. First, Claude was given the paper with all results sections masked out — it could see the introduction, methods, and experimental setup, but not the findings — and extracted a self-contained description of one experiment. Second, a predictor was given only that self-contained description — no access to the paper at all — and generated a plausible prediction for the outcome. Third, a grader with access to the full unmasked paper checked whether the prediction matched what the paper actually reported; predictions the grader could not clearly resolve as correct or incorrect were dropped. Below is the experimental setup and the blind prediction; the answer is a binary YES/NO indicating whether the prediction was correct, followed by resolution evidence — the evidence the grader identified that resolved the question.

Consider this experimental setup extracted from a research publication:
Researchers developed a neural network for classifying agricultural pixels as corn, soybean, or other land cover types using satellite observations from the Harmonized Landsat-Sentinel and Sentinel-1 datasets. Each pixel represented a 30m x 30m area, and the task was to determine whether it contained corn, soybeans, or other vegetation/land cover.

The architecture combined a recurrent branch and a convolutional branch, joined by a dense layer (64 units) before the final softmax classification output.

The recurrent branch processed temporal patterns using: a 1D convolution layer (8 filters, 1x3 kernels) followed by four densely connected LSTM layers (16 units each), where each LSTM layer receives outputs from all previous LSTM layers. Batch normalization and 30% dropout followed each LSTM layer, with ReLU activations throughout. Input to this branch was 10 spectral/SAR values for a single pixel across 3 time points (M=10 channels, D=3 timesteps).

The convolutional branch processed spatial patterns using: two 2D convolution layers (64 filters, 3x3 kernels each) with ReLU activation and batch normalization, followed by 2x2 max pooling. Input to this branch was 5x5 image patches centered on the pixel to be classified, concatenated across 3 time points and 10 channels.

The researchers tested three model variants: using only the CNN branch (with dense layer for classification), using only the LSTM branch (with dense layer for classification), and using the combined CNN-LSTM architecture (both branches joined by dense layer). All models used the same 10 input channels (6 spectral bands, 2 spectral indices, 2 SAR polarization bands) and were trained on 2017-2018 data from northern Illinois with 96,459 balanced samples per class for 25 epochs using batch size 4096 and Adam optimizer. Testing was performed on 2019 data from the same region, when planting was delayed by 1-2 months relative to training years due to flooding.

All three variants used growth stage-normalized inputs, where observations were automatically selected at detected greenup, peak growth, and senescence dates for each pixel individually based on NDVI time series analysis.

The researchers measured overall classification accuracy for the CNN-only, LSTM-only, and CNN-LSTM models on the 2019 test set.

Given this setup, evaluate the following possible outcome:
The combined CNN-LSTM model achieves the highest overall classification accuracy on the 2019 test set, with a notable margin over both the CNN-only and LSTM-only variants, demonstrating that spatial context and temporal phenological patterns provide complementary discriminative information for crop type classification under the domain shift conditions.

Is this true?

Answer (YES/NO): NO